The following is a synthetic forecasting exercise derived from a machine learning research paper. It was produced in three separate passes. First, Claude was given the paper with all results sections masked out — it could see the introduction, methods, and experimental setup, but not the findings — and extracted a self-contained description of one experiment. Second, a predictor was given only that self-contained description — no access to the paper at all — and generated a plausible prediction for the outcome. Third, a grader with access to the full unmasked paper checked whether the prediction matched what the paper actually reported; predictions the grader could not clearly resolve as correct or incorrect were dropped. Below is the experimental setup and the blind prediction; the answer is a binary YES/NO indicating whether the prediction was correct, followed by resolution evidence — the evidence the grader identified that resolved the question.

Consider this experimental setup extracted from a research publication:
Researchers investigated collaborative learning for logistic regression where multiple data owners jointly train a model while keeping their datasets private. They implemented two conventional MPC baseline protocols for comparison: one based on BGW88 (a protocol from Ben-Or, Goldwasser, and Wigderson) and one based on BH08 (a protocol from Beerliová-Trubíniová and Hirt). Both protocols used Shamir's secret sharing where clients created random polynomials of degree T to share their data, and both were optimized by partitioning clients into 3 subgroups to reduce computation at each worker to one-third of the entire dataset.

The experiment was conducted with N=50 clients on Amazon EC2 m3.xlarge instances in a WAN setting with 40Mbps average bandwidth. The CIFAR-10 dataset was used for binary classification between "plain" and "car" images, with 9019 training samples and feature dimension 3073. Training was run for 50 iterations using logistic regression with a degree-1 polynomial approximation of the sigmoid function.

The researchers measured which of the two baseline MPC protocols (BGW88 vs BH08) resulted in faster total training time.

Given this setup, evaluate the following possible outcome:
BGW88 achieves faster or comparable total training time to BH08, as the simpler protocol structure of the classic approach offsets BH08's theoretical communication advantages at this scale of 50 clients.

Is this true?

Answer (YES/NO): NO